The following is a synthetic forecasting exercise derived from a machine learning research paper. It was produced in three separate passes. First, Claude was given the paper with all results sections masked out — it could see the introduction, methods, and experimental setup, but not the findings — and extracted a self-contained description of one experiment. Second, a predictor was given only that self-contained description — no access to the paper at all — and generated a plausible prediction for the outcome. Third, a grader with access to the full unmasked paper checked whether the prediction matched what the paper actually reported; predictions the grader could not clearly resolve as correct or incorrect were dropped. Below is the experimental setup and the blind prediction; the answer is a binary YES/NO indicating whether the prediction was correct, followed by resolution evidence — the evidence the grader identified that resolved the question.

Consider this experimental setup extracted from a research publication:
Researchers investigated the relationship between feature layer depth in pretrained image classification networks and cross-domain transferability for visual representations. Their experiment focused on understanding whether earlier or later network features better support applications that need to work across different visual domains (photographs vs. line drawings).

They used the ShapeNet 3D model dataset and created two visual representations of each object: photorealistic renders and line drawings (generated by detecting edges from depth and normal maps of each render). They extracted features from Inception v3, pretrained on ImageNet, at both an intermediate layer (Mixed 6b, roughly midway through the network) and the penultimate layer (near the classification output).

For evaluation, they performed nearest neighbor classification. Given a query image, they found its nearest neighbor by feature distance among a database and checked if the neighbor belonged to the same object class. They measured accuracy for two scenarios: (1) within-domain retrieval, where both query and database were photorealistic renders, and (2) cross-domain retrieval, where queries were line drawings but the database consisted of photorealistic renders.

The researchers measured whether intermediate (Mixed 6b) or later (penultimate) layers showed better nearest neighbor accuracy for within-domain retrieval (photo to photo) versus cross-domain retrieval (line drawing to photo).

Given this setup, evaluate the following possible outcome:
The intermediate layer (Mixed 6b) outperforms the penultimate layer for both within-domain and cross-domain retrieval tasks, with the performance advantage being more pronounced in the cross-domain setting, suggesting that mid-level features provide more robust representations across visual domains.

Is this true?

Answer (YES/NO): NO